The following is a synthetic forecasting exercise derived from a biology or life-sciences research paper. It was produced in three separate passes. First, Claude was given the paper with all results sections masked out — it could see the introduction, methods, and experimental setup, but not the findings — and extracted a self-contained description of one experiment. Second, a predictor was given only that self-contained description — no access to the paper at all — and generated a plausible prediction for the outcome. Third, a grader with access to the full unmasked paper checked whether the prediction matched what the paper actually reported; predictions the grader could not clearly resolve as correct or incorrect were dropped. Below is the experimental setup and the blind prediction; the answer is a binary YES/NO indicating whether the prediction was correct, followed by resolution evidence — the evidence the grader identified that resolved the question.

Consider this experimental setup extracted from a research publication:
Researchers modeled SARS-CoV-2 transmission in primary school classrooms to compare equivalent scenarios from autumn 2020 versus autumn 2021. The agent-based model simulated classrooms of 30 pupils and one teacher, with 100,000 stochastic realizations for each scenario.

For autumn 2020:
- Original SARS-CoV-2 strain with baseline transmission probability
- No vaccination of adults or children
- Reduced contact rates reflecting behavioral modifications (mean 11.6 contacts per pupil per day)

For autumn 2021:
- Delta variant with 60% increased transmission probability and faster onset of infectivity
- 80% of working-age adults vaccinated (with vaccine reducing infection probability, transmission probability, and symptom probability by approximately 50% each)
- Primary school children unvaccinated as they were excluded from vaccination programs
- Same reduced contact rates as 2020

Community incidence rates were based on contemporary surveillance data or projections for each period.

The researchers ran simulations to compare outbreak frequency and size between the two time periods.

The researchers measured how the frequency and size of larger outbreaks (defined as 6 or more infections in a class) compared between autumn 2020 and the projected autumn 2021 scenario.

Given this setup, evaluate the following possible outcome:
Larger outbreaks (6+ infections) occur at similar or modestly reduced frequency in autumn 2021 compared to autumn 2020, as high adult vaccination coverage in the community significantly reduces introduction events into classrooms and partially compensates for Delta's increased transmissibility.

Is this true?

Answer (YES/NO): NO